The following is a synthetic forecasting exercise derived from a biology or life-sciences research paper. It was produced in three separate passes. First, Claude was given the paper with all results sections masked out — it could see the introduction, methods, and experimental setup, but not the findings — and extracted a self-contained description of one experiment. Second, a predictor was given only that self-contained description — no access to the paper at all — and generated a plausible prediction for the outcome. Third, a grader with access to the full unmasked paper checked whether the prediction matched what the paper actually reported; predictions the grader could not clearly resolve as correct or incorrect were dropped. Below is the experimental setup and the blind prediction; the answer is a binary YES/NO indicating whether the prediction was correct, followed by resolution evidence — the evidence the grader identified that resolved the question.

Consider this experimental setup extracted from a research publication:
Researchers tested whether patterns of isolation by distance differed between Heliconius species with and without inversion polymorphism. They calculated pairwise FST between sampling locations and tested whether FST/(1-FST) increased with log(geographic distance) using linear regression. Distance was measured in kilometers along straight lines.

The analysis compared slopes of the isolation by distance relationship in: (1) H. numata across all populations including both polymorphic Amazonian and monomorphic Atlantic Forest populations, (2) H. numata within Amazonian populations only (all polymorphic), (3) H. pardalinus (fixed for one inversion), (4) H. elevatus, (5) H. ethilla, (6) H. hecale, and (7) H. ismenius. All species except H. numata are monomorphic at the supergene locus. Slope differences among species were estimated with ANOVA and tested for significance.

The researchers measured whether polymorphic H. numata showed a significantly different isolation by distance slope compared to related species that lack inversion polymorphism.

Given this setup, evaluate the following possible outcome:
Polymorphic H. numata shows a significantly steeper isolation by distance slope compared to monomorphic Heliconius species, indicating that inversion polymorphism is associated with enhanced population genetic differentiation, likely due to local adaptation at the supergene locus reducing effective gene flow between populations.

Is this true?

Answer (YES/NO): NO